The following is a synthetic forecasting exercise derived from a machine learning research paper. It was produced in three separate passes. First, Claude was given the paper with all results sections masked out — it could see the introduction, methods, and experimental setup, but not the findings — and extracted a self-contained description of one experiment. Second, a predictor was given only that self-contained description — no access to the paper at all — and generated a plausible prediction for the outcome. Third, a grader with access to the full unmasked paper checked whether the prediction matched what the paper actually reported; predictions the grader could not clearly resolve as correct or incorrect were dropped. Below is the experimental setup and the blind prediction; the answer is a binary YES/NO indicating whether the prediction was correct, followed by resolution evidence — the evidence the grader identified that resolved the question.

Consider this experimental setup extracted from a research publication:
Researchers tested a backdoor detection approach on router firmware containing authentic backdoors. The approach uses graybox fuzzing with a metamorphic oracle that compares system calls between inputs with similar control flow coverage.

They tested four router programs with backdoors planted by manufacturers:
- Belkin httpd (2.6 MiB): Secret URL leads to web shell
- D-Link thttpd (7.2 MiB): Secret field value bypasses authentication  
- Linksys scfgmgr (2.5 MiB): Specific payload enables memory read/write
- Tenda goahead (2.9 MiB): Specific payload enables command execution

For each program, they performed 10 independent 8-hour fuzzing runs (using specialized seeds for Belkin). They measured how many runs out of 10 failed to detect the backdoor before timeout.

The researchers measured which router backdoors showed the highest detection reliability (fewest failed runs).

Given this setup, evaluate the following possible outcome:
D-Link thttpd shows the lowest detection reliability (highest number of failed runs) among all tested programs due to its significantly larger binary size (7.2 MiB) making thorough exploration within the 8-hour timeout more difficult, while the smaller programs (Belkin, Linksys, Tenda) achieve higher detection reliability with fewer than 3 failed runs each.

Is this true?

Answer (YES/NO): NO